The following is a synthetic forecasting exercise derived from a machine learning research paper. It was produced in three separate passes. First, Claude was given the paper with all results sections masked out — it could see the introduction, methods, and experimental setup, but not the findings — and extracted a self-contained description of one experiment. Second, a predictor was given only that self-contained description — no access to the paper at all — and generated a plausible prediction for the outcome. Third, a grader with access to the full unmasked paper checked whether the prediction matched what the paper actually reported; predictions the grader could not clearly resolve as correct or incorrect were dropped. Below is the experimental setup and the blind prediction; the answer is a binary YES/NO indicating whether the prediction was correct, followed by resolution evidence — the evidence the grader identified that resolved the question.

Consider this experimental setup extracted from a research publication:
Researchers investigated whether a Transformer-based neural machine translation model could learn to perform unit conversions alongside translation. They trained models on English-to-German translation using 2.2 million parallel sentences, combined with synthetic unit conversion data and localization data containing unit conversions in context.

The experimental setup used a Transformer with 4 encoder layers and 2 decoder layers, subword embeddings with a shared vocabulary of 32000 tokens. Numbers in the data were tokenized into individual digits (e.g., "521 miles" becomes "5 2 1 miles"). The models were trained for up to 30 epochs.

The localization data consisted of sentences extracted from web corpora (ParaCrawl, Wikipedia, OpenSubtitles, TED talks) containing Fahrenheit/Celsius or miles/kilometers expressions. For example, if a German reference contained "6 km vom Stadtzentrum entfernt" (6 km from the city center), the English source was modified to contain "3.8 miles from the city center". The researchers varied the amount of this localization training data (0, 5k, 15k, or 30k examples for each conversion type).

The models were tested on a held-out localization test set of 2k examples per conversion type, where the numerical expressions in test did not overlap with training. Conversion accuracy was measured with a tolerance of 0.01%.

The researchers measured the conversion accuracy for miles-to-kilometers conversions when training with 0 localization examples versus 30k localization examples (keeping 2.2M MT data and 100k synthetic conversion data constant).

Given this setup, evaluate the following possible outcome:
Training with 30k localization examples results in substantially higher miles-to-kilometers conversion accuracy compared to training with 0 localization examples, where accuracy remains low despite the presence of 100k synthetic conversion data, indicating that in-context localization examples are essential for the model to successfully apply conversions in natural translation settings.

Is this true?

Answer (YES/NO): YES